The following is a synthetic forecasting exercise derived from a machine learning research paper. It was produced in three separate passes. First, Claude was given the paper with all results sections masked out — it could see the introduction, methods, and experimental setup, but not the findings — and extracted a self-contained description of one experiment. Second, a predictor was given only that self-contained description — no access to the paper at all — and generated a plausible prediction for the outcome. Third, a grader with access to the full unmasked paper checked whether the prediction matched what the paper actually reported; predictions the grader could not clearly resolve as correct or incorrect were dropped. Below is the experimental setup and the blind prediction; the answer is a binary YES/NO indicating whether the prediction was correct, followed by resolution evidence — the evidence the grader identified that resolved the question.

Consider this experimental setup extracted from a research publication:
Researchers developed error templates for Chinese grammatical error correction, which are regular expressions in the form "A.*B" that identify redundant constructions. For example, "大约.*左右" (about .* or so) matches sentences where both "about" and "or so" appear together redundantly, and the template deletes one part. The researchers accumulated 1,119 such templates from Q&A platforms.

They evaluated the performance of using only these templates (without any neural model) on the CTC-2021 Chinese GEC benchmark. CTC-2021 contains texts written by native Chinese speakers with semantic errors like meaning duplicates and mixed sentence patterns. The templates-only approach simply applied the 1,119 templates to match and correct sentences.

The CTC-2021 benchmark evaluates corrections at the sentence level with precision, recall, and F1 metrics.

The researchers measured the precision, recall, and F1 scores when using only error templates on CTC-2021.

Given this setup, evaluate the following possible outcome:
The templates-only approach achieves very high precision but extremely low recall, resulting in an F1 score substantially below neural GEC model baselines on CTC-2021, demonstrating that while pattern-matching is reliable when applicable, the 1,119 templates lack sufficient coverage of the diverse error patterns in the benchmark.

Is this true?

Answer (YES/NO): YES